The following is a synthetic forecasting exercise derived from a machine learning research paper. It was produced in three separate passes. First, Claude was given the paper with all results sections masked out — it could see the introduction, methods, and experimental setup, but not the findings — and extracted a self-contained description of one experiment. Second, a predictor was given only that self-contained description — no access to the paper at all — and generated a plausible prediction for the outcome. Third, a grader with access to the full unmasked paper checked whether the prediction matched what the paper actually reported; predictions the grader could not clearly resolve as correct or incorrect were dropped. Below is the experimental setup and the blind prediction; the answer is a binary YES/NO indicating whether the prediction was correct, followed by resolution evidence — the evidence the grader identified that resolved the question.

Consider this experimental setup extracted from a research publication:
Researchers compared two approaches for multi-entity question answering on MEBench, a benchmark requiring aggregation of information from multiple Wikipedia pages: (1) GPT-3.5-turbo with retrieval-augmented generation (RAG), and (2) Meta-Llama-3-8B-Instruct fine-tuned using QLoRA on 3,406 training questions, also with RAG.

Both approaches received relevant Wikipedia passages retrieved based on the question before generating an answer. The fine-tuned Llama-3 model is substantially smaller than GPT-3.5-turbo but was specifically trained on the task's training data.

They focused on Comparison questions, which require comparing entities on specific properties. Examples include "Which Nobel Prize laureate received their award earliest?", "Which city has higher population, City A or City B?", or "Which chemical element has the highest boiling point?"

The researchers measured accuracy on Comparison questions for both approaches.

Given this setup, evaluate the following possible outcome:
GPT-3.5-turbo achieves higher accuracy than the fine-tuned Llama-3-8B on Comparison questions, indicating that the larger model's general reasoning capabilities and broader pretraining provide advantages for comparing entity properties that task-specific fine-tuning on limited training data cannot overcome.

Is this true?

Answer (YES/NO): NO